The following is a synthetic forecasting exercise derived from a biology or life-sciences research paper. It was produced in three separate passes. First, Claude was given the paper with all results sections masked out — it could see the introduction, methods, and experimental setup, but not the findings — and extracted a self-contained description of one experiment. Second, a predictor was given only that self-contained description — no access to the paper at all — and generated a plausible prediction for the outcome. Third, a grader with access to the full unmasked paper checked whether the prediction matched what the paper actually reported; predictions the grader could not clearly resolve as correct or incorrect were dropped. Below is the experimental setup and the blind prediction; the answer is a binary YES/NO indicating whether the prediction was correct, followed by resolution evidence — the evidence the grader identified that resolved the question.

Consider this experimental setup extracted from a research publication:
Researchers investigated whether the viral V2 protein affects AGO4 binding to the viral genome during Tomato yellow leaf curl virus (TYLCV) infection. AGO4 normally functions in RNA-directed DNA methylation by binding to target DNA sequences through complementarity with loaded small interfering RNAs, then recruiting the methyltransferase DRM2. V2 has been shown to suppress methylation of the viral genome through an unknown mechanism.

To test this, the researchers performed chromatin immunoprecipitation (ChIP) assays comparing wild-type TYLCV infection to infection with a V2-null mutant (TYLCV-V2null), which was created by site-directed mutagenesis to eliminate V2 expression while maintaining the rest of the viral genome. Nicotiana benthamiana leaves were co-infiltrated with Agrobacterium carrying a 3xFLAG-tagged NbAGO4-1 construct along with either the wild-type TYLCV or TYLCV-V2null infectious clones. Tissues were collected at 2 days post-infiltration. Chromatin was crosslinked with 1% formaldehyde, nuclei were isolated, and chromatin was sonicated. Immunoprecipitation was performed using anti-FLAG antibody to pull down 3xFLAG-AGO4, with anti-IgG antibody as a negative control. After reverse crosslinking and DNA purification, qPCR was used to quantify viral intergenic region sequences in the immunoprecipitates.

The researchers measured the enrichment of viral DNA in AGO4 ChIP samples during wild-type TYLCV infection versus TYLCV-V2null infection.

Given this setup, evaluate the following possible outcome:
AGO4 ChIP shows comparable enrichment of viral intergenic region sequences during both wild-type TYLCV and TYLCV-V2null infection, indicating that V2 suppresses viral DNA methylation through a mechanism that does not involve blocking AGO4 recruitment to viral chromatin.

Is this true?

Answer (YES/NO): NO